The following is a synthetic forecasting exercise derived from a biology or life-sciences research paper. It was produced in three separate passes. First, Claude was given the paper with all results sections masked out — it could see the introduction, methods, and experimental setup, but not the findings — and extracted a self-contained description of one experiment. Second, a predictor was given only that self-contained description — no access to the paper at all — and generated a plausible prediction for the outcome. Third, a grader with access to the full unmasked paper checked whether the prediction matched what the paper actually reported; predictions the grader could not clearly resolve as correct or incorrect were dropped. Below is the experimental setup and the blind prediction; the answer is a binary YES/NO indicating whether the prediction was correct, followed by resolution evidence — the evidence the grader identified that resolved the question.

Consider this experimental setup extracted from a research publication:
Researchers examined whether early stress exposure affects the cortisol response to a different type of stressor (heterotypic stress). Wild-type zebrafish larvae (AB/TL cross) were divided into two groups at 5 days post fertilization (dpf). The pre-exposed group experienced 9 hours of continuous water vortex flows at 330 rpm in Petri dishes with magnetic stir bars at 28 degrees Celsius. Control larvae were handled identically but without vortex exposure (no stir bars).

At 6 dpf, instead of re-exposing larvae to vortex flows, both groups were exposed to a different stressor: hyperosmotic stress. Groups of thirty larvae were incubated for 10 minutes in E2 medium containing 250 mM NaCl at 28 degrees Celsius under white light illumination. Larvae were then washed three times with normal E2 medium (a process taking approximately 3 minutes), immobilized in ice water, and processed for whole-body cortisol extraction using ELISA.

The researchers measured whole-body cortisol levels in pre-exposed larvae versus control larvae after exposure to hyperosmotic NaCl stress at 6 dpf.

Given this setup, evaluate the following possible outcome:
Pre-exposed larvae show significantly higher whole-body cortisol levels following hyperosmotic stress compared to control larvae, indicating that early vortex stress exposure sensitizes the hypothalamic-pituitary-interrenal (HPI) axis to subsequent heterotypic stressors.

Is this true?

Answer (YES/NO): NO